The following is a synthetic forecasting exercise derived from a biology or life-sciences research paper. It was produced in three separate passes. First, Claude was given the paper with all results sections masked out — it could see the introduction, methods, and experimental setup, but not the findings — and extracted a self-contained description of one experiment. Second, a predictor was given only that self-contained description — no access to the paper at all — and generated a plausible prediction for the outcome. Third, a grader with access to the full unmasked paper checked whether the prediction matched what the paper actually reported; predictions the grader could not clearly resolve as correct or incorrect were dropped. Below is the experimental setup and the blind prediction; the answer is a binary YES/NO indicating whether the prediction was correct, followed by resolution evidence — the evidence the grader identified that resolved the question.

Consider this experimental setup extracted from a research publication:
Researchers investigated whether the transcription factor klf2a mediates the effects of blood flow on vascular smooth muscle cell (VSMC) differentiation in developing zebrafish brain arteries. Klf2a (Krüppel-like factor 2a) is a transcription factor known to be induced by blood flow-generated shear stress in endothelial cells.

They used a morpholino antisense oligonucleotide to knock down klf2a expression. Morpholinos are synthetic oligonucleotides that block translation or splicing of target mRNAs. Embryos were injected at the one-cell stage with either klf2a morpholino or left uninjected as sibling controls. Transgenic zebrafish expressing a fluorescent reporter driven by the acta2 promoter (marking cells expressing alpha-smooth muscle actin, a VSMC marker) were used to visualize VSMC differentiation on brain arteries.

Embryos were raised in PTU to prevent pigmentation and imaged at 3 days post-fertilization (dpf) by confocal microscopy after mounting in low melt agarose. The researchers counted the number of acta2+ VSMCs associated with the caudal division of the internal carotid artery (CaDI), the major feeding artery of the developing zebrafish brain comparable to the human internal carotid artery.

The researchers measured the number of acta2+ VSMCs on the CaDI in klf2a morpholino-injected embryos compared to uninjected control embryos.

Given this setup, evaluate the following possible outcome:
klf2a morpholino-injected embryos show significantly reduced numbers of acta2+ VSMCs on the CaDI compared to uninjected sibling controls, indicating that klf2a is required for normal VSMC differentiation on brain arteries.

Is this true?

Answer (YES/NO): YES